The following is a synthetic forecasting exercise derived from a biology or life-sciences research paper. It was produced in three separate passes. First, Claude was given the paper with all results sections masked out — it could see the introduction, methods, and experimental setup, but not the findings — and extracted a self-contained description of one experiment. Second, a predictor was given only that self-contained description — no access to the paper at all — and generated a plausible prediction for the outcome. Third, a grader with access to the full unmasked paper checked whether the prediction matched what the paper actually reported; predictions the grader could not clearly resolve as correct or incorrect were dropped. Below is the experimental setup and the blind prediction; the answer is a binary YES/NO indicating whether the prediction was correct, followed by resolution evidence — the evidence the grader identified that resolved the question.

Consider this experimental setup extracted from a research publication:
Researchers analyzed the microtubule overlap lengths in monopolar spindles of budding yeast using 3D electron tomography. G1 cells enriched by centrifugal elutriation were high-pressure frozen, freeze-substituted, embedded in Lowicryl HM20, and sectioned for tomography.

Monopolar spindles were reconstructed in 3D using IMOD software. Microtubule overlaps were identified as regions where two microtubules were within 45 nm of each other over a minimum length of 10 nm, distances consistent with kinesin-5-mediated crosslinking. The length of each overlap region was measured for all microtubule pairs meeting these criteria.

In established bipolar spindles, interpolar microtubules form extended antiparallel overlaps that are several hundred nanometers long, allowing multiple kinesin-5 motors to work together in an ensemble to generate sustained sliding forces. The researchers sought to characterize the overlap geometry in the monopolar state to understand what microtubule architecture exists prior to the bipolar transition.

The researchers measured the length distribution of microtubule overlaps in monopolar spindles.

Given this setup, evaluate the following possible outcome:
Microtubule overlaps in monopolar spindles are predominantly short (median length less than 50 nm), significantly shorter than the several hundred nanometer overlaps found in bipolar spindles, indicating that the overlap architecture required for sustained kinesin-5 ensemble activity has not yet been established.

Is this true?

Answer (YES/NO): NO